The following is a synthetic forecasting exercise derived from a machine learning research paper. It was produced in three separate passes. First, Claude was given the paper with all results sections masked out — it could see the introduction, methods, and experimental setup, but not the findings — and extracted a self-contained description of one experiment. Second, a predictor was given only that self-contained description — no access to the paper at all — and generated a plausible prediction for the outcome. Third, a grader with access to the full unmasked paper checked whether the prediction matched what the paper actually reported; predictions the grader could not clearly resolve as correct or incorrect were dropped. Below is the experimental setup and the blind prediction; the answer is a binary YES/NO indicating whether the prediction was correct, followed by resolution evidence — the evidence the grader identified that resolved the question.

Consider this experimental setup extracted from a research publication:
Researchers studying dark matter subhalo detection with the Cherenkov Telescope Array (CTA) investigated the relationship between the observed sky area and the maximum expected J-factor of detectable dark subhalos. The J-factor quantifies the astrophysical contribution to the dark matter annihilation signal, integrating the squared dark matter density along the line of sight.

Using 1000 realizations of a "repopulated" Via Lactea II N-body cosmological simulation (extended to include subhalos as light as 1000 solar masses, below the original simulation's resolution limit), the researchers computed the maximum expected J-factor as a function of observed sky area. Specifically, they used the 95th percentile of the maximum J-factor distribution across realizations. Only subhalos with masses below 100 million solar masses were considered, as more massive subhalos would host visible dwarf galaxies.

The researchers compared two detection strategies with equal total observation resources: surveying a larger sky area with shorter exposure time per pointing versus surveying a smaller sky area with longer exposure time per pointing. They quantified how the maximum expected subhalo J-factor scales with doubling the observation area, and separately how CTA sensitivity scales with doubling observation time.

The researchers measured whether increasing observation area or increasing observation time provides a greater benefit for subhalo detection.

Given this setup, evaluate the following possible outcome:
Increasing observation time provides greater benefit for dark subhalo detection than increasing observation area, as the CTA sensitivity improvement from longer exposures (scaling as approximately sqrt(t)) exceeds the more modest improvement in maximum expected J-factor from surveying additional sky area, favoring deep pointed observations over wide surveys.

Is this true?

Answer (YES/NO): NO